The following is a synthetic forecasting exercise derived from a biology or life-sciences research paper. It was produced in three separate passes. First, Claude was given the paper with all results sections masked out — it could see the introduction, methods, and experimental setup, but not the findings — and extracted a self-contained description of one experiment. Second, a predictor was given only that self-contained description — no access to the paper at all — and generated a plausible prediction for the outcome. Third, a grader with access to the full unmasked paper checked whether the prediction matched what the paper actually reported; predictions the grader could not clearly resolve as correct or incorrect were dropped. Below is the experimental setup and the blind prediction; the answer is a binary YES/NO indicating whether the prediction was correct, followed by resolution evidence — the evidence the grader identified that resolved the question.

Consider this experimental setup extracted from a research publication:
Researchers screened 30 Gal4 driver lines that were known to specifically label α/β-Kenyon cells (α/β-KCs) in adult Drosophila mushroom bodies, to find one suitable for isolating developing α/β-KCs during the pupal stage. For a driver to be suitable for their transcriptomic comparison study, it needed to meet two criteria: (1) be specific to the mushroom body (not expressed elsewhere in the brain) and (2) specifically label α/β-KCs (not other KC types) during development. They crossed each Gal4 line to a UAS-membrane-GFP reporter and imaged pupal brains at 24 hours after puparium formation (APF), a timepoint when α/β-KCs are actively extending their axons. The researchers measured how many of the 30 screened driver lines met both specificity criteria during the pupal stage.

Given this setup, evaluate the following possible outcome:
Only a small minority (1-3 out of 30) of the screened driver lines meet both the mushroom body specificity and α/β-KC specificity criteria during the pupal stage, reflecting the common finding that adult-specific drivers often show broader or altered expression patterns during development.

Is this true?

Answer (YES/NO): YES